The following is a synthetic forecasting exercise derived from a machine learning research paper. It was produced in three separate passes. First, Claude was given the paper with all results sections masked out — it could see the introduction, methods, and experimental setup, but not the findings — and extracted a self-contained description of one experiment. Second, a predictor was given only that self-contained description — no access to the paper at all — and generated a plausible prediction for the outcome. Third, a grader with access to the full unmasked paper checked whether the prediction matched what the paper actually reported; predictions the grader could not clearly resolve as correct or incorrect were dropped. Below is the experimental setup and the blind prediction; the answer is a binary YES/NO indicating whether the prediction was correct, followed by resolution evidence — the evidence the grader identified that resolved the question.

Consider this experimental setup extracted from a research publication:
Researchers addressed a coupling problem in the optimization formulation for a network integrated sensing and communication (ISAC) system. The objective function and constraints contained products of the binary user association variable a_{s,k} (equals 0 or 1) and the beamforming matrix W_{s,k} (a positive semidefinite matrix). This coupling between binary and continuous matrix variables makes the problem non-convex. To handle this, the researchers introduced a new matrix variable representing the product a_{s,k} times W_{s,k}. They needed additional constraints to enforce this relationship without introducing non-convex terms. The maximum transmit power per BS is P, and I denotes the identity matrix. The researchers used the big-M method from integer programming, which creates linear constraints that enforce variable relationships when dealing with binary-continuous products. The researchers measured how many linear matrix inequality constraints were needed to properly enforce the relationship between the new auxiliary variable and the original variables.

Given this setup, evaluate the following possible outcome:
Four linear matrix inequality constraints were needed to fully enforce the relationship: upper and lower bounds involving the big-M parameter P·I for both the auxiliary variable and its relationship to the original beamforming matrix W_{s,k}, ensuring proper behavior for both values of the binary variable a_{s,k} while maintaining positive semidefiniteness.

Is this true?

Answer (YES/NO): YES